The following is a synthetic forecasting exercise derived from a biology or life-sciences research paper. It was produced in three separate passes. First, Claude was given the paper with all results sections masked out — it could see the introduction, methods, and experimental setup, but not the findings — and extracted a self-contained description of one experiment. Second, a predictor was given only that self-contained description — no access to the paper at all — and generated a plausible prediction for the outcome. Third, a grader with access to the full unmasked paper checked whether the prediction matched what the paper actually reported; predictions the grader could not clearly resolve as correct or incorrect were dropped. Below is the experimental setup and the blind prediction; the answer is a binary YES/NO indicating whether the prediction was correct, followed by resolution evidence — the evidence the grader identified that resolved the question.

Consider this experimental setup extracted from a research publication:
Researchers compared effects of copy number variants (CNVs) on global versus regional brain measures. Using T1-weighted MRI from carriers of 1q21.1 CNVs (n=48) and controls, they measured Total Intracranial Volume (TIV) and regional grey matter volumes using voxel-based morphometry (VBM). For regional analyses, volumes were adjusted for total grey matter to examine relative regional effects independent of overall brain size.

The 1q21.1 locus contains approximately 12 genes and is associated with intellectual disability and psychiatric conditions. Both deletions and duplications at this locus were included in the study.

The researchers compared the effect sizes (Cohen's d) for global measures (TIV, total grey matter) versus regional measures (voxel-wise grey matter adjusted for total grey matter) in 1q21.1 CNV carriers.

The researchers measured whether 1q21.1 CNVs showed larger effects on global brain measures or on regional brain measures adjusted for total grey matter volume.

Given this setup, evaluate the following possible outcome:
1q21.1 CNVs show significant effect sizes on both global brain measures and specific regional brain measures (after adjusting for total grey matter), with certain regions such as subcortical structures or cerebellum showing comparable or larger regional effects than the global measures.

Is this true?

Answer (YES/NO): NO